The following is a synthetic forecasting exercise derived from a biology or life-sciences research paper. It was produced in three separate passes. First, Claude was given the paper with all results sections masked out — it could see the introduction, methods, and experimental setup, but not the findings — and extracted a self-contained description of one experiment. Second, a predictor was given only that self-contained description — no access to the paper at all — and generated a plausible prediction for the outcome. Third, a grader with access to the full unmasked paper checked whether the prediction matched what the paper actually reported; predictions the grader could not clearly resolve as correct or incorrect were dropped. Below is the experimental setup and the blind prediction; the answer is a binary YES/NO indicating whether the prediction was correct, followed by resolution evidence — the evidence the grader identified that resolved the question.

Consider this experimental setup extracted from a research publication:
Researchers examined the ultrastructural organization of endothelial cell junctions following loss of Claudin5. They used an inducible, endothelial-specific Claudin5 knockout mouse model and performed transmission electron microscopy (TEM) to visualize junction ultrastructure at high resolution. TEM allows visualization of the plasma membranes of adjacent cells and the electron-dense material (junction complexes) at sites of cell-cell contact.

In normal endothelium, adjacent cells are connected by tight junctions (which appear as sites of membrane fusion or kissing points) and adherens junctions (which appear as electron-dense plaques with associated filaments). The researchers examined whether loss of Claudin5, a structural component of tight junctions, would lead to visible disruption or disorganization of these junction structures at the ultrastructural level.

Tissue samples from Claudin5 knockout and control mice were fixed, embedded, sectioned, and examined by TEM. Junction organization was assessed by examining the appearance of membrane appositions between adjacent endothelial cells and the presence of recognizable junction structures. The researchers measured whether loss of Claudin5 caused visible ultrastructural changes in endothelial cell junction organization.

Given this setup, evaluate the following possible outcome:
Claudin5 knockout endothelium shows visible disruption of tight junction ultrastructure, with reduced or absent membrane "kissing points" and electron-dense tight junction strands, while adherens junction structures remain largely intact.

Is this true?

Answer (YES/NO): NO